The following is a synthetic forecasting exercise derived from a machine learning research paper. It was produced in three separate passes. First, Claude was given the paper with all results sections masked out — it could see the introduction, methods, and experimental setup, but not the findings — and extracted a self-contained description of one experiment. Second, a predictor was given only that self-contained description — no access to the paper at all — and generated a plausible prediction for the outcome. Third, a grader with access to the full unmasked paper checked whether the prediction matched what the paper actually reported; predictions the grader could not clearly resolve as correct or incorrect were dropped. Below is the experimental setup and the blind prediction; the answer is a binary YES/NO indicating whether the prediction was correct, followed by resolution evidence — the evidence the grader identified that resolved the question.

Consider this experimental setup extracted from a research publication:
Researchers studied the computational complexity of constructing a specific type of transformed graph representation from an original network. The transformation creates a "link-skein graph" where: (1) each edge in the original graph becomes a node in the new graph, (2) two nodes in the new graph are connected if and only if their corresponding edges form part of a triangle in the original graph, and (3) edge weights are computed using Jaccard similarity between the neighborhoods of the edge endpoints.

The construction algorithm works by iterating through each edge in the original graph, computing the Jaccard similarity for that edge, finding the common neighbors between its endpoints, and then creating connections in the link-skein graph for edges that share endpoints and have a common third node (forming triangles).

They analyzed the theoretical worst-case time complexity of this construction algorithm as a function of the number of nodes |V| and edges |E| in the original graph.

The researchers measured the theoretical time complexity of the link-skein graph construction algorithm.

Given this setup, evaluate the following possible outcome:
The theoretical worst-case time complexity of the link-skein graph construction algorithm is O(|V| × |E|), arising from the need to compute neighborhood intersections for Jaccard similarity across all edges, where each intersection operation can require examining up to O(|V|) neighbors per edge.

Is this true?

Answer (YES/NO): YES